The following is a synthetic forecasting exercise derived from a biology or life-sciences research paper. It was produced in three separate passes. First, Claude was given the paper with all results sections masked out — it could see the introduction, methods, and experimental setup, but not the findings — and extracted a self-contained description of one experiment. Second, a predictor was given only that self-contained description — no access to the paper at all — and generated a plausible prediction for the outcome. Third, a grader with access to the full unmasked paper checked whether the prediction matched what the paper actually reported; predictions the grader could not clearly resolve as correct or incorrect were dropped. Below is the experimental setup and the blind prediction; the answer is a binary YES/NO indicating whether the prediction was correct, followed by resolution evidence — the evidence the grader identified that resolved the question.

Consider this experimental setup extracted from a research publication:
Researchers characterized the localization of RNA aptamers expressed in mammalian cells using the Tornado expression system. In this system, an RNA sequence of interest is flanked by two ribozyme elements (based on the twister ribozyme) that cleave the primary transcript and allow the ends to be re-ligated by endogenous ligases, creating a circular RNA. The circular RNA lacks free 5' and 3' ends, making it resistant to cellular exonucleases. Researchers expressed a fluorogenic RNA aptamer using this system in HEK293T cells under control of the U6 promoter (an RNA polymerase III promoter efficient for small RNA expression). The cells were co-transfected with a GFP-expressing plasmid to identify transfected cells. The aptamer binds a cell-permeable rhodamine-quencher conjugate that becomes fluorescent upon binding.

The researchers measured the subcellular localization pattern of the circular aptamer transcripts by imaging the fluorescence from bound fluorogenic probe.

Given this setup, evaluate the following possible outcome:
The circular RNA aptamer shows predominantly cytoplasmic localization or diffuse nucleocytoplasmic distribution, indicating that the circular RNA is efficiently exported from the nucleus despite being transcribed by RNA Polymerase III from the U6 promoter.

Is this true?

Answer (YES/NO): YES